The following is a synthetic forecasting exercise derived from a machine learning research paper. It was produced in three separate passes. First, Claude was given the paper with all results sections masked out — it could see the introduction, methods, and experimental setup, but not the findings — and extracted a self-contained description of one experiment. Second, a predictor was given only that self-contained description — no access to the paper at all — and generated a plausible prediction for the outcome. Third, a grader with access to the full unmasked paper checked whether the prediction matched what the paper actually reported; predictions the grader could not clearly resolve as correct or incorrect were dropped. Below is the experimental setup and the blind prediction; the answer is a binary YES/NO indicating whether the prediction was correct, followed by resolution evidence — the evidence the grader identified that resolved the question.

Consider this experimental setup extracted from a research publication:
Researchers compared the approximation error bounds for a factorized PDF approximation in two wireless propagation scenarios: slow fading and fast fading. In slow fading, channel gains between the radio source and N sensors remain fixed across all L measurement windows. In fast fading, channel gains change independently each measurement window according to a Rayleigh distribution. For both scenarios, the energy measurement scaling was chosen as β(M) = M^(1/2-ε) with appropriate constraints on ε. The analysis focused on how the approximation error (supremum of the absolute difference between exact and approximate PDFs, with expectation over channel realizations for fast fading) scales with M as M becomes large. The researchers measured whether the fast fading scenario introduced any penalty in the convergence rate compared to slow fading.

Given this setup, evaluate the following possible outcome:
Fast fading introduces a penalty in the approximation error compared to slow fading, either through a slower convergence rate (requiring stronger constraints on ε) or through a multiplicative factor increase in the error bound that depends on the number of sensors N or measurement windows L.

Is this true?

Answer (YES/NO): YES